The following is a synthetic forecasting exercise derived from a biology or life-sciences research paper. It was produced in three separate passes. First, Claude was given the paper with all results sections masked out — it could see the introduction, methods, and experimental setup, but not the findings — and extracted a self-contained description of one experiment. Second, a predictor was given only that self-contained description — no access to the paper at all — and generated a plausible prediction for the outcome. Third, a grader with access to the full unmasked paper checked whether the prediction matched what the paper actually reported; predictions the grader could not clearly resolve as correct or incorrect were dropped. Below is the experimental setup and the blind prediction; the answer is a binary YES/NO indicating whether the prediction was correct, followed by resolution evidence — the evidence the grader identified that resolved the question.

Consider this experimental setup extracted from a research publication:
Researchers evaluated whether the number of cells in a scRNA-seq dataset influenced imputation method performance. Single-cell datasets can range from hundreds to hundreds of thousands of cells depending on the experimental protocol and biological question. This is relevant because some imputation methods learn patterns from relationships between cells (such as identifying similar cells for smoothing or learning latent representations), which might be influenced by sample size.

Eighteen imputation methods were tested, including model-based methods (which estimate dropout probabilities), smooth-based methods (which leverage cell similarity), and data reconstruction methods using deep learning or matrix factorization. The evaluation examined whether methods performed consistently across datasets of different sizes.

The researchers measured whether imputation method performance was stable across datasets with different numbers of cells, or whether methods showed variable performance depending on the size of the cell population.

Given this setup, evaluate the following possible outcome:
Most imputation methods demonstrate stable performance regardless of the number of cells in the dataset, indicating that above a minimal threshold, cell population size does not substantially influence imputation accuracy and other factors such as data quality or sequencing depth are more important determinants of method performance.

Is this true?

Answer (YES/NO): NO